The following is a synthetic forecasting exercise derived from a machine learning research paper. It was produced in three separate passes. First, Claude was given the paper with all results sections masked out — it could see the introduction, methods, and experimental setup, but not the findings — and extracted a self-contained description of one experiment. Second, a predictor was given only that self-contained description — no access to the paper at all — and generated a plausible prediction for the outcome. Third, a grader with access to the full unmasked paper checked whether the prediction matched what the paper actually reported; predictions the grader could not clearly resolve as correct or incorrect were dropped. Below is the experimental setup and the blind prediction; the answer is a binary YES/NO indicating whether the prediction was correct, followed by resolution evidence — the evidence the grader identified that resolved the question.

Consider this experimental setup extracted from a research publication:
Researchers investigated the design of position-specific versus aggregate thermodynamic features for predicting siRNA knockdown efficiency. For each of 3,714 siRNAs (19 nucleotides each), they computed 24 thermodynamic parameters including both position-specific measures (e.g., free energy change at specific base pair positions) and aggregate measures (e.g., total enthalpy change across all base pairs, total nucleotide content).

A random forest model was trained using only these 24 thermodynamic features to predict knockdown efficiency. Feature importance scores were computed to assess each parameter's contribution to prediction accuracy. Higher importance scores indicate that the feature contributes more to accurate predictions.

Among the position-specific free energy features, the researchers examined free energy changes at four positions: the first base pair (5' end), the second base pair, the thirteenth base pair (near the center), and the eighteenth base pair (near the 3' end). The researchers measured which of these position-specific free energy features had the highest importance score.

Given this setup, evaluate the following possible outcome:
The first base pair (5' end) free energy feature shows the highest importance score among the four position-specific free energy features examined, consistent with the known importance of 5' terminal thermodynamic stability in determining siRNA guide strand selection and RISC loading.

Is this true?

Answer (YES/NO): NO